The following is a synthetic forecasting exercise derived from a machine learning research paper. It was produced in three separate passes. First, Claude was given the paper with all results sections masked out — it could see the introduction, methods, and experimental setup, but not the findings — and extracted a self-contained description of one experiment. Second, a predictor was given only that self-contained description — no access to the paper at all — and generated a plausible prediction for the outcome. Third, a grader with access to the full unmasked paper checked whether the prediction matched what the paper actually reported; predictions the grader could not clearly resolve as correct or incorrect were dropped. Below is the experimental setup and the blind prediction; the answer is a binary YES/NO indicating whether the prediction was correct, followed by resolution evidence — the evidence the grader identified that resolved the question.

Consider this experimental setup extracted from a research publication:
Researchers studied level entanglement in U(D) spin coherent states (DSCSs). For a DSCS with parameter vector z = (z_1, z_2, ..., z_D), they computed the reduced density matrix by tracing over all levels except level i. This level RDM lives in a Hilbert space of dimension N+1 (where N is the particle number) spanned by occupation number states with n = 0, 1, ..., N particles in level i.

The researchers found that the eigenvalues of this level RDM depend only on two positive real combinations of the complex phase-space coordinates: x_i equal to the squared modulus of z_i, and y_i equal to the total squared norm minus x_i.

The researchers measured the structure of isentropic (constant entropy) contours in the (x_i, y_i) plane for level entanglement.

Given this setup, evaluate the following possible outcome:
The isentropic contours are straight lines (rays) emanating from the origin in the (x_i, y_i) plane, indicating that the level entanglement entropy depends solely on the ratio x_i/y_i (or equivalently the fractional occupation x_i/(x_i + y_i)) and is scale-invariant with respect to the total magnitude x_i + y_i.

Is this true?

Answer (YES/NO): YES